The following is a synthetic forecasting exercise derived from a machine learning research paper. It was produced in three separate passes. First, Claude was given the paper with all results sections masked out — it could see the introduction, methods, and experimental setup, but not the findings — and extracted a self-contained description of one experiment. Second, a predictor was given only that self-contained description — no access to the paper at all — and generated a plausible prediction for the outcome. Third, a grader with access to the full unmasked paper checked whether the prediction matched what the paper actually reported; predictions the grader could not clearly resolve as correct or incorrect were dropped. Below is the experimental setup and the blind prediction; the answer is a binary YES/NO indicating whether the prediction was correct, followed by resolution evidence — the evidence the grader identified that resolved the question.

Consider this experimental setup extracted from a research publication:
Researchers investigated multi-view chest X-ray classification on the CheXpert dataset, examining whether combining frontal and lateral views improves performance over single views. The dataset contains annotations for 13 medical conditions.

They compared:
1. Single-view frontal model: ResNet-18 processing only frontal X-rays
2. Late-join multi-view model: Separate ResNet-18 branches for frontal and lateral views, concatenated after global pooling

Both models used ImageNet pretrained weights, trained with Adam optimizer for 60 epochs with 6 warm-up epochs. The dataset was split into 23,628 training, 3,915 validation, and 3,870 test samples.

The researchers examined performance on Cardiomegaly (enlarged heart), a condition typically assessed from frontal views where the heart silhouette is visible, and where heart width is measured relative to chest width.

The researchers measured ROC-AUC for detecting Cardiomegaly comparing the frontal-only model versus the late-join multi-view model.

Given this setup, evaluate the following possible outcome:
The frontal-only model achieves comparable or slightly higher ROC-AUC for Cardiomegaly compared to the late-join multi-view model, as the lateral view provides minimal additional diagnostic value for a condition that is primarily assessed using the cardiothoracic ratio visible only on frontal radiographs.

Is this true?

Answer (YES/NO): YES